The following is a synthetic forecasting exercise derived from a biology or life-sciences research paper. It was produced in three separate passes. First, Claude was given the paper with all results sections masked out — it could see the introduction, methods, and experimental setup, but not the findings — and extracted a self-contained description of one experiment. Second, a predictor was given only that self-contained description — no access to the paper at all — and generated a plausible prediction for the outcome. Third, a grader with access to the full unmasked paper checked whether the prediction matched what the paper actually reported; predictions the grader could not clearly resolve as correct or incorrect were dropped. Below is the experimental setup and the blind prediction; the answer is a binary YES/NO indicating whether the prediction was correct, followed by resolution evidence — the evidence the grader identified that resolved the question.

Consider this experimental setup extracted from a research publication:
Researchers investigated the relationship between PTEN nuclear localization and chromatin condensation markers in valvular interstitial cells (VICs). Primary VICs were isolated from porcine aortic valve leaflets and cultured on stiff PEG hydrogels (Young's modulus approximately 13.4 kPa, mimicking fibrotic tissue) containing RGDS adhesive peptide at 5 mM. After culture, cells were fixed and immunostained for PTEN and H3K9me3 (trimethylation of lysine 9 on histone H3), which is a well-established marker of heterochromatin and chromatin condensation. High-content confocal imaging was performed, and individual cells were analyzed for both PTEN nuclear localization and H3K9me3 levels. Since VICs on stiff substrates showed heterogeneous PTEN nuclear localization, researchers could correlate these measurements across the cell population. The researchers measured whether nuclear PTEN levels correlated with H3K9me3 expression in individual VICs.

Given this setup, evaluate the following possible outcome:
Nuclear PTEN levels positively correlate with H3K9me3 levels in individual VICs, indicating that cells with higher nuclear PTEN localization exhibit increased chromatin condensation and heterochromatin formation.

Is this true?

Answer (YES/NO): YES